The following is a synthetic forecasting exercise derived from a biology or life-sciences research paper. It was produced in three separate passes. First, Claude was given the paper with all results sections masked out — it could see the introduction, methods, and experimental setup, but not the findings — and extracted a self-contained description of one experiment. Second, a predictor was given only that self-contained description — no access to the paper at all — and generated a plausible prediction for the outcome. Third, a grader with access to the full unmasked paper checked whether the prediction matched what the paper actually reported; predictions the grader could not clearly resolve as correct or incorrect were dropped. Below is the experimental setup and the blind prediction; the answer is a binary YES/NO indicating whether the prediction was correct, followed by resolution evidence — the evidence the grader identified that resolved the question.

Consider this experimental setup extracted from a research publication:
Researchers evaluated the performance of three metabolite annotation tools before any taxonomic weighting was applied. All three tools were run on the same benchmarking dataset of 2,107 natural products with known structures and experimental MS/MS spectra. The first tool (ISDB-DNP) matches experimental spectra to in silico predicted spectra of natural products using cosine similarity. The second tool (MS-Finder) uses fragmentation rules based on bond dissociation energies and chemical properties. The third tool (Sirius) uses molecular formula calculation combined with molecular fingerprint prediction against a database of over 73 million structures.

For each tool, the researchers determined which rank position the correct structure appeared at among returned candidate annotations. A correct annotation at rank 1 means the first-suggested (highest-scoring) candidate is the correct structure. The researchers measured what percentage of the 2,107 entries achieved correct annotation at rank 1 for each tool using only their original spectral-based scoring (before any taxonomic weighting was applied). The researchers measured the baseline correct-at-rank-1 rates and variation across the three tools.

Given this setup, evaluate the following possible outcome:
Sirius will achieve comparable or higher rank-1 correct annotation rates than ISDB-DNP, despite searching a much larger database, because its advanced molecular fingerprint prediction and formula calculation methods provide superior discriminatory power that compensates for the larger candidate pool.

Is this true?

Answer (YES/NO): YES